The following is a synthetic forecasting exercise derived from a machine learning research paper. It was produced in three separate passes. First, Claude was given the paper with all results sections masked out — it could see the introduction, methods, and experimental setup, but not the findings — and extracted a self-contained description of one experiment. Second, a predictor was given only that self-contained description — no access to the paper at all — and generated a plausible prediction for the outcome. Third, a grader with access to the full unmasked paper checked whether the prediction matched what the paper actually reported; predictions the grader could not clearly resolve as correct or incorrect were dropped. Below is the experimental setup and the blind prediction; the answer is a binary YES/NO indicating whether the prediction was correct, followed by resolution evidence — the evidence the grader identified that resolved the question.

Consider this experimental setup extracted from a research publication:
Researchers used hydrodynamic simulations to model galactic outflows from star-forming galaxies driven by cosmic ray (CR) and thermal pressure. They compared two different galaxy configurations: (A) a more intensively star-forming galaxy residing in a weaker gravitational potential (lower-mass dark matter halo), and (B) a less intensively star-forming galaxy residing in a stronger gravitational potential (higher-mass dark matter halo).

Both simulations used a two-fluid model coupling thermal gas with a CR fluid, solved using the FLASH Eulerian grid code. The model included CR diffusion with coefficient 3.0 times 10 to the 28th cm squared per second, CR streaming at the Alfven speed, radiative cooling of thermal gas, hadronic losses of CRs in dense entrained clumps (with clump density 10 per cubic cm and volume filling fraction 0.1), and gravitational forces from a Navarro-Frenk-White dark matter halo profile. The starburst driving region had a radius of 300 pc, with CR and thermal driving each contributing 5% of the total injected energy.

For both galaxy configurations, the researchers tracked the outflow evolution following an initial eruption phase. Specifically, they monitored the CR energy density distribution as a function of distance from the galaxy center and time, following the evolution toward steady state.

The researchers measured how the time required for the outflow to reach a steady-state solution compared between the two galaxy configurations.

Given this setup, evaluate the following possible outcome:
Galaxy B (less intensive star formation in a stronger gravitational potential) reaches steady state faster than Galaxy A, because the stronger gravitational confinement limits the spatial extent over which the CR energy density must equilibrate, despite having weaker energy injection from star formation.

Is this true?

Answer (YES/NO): NO